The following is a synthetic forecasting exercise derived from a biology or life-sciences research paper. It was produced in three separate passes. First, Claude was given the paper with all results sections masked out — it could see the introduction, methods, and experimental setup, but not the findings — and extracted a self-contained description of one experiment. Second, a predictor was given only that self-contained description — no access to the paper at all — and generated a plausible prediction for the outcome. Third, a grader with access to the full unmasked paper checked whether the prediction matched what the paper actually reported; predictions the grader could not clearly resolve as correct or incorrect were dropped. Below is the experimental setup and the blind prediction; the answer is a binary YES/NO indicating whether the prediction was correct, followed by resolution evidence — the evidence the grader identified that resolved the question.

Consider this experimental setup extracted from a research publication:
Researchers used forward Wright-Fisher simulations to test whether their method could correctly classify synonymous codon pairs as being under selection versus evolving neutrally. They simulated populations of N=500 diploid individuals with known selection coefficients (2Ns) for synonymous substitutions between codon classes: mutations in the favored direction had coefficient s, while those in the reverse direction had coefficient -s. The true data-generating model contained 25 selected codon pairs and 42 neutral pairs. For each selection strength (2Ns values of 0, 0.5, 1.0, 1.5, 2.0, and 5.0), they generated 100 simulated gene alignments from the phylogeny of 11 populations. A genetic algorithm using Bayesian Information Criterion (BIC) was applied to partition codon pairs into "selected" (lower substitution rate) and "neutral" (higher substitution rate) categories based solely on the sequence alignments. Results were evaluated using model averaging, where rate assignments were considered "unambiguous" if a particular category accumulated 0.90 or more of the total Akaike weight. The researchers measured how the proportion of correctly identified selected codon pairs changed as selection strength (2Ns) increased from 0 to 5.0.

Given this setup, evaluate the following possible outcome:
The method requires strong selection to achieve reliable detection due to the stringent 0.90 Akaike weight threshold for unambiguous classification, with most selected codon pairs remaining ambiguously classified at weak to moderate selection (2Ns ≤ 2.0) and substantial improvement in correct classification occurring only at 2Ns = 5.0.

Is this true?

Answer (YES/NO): NO